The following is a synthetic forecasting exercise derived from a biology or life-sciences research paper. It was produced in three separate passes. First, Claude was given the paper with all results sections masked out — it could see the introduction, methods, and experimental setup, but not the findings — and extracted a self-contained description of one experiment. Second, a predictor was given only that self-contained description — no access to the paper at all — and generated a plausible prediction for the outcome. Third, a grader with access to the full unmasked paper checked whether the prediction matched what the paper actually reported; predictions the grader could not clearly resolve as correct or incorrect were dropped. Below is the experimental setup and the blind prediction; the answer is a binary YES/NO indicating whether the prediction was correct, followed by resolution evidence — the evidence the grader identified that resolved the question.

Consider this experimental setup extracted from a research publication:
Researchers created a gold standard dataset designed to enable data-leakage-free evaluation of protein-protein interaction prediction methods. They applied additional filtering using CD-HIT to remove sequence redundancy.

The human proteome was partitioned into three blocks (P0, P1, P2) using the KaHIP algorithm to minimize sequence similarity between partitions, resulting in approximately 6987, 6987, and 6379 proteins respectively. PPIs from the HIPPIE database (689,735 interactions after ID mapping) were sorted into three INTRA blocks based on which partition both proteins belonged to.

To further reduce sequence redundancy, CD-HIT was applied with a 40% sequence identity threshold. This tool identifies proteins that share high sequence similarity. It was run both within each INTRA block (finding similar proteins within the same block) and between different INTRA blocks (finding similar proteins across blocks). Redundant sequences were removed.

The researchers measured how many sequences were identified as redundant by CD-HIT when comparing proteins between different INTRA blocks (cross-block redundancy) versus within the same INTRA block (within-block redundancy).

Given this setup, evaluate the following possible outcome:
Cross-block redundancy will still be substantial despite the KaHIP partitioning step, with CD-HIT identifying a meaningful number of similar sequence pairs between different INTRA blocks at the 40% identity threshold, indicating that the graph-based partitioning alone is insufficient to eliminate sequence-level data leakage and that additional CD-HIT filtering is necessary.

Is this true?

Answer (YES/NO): NO